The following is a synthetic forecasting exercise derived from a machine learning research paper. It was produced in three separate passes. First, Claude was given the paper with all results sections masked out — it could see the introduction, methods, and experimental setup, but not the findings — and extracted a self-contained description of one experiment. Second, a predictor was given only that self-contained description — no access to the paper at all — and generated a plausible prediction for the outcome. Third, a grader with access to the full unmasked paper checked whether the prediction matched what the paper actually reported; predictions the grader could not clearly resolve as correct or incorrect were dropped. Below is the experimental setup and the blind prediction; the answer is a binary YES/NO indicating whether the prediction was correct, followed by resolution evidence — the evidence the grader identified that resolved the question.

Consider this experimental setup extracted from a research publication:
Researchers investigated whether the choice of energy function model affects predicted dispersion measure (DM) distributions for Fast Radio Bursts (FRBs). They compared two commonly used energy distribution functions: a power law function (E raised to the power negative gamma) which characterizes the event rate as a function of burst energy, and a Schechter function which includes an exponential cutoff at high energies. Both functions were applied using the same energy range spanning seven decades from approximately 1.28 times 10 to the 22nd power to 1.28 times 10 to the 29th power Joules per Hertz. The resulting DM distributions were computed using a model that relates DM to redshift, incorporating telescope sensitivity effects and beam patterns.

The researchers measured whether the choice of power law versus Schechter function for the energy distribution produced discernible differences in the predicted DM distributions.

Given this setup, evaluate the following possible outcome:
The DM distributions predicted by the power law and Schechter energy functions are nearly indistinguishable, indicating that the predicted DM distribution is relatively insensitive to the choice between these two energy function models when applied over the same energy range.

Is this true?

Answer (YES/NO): YES